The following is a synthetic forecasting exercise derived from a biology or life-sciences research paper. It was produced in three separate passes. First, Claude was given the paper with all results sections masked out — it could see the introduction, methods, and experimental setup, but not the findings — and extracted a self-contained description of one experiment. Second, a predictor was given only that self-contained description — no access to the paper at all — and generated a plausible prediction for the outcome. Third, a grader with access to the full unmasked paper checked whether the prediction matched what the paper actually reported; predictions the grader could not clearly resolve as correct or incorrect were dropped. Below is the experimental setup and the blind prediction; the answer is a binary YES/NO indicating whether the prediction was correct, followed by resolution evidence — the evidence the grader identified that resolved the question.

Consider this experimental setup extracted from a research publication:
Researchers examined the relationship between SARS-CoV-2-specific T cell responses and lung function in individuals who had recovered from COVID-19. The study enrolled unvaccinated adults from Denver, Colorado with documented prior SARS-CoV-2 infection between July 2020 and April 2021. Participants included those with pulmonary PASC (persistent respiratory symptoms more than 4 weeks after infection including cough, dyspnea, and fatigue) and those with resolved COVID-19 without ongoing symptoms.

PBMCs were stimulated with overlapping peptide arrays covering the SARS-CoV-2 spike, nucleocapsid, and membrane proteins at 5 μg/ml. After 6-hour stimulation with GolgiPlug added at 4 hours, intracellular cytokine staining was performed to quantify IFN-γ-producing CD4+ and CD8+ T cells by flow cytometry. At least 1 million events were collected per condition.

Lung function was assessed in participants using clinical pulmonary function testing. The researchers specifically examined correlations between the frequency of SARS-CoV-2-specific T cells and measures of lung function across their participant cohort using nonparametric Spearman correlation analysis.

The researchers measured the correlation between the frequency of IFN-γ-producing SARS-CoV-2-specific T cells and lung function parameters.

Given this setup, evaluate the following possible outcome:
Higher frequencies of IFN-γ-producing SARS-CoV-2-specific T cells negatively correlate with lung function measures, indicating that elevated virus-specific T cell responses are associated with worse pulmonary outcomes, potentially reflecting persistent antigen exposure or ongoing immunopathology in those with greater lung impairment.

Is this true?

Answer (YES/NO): YES